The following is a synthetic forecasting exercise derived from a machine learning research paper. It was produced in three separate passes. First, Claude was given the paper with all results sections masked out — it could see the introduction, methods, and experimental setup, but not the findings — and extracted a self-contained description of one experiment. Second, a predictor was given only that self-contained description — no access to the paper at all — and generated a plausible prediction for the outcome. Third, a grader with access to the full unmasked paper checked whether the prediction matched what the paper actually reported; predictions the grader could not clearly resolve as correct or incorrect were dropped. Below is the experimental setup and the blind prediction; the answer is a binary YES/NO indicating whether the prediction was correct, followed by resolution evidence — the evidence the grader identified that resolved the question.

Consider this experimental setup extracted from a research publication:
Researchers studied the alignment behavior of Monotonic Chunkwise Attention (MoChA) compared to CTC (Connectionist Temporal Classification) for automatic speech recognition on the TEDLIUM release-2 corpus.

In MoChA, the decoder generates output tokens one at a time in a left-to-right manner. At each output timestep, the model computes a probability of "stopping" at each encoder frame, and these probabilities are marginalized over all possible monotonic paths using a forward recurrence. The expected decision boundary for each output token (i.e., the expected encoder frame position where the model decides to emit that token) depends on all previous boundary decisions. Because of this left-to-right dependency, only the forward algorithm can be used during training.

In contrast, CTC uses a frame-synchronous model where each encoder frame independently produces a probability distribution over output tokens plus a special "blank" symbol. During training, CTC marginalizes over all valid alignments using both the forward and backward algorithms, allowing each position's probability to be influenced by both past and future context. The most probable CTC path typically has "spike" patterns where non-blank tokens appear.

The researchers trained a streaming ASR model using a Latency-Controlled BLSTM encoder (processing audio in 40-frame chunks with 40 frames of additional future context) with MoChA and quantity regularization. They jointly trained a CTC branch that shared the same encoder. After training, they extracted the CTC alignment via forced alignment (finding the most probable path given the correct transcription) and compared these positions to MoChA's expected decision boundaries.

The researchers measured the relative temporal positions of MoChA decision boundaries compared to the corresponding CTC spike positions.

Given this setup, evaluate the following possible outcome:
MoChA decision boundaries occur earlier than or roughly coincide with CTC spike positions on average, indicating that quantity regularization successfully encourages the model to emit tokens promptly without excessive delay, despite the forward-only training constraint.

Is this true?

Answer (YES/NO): NO